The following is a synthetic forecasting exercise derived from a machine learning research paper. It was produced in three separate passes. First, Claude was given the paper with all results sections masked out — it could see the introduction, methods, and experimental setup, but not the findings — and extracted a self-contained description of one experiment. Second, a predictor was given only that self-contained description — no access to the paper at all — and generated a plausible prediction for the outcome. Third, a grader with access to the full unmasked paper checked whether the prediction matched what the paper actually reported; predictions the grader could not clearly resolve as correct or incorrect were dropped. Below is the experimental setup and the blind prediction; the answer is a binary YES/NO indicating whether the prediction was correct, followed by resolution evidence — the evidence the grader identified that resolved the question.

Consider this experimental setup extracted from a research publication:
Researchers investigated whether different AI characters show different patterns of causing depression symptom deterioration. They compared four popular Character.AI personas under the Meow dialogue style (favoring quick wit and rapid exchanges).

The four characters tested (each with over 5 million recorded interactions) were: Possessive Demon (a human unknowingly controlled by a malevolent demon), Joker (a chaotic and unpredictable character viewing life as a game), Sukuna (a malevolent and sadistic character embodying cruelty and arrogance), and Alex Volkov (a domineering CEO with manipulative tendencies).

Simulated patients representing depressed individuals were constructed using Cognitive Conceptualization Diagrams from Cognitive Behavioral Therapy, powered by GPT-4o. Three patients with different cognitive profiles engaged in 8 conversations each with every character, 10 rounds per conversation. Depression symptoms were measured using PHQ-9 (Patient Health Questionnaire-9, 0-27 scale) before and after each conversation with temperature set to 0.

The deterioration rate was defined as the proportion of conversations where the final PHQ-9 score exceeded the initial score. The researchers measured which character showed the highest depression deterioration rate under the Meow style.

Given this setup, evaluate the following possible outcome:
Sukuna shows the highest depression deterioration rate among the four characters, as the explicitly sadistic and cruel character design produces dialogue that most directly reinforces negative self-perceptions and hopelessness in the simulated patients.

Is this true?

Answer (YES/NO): YES